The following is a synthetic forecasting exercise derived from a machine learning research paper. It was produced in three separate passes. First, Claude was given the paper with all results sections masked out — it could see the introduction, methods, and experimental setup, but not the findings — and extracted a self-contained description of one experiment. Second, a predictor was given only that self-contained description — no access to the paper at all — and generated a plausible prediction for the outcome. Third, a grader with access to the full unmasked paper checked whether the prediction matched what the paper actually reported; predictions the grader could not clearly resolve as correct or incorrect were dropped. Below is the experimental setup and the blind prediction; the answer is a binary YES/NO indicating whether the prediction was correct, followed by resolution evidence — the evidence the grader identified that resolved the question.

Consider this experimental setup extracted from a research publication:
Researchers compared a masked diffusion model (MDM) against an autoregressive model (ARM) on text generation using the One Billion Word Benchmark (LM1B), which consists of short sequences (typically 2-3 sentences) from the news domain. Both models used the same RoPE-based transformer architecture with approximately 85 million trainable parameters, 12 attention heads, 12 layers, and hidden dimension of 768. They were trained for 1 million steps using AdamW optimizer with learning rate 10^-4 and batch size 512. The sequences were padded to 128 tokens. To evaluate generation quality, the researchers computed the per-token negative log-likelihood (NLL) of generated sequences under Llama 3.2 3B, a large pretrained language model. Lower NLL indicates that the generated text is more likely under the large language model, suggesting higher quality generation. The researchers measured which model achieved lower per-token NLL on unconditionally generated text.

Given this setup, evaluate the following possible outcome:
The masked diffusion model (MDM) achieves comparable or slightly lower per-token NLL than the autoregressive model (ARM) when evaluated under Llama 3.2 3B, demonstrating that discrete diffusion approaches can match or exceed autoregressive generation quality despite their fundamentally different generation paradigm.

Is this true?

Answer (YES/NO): NO